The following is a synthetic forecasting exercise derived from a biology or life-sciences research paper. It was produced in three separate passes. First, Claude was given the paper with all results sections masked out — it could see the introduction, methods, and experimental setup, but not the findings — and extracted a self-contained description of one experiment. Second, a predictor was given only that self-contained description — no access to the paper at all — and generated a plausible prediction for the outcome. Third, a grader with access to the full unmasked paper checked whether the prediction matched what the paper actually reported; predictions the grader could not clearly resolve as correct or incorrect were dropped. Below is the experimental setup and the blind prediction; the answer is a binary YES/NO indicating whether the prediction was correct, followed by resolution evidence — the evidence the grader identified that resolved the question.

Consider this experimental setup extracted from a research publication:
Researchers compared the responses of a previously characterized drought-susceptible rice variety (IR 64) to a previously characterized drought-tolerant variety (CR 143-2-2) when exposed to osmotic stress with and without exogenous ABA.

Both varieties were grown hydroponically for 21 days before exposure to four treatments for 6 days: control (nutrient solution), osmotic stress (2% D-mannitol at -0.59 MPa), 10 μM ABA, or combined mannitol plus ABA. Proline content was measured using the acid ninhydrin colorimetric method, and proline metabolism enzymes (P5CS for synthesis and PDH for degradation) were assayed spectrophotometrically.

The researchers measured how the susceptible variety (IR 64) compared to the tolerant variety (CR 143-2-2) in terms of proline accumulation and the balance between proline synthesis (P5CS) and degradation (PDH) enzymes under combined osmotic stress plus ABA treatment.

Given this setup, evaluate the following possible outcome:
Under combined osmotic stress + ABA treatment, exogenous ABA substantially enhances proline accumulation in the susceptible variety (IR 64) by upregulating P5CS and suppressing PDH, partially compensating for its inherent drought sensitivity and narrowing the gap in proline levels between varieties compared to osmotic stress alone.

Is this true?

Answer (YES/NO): NO